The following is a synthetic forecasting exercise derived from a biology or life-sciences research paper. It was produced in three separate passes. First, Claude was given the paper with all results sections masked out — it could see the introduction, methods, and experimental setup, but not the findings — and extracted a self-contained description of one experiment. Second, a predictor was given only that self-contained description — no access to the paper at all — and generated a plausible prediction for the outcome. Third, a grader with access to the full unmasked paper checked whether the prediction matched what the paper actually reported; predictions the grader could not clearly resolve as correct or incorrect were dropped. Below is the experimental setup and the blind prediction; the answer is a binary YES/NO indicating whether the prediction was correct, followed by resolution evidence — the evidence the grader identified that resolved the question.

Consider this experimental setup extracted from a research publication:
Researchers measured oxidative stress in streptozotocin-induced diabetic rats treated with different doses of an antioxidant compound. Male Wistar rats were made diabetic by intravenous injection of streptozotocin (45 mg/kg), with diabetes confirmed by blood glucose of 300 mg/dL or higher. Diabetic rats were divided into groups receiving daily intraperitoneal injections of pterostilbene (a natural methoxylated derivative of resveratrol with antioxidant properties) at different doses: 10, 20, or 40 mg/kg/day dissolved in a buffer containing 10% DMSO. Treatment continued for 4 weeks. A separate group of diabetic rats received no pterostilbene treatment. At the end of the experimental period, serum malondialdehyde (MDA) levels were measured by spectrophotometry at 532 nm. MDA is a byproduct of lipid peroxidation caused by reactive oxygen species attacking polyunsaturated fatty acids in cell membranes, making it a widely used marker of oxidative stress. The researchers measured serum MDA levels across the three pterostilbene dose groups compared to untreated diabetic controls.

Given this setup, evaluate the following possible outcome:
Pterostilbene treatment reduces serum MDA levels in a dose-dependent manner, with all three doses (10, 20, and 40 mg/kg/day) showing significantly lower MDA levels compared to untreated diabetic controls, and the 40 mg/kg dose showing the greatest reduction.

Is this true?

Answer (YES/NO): YES